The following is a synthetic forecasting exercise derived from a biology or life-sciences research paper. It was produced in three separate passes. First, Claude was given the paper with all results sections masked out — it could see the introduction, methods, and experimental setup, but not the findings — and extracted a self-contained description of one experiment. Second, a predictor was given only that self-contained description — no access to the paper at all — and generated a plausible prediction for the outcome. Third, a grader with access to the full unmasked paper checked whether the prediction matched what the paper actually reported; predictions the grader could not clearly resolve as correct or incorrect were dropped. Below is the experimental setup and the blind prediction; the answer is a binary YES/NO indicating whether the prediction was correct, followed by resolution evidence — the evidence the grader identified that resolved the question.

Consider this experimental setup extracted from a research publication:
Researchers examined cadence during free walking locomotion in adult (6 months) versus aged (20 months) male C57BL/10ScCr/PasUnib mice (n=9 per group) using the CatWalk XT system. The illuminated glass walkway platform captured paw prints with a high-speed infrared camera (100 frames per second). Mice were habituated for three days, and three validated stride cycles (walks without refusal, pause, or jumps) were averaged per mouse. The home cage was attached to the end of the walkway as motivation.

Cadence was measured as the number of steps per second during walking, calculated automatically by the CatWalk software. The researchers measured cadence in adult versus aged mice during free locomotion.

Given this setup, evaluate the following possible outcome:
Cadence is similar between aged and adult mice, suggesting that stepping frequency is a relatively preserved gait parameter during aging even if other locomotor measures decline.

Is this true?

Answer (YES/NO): YES